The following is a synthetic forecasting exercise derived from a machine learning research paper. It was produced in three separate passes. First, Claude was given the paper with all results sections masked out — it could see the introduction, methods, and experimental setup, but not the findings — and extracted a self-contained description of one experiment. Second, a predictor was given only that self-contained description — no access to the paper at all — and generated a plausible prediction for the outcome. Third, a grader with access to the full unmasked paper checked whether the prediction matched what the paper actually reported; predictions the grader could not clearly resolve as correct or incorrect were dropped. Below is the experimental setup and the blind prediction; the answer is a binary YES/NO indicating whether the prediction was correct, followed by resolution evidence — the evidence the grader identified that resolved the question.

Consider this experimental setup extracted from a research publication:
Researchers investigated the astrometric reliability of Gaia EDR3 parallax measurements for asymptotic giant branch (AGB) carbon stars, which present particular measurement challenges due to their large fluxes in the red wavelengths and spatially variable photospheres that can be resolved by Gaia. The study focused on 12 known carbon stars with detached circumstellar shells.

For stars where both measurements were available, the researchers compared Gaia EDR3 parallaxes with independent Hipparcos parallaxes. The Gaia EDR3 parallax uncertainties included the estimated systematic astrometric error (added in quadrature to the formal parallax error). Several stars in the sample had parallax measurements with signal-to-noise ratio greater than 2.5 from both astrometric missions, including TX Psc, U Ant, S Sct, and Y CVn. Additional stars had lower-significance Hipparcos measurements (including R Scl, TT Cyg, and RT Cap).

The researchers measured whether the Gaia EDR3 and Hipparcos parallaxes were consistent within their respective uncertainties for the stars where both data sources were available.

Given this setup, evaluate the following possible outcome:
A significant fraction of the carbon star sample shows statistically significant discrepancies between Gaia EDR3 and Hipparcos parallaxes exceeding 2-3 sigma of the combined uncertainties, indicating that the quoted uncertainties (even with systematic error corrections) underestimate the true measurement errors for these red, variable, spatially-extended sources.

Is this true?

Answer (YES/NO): NO